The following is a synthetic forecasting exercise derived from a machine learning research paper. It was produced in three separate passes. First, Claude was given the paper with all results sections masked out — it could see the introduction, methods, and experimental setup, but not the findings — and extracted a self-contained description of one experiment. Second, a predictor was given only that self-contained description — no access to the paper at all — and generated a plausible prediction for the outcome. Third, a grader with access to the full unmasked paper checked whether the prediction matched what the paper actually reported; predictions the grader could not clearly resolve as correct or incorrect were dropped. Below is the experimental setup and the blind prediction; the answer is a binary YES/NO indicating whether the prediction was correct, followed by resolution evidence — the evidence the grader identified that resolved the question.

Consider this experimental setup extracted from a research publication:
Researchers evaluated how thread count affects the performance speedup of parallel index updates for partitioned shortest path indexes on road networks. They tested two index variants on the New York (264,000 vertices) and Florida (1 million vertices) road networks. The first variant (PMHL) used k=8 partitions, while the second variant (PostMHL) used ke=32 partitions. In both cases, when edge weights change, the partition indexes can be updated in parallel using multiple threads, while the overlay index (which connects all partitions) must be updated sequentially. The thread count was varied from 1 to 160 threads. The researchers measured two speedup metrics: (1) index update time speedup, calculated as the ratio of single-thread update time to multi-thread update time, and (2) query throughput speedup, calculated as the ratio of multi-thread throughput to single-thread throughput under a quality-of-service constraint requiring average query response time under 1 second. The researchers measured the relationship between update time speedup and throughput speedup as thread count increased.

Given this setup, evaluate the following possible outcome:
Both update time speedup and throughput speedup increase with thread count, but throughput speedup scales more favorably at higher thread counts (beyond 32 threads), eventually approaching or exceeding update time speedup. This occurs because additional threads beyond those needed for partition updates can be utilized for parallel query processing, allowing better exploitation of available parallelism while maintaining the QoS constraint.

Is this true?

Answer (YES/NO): NO